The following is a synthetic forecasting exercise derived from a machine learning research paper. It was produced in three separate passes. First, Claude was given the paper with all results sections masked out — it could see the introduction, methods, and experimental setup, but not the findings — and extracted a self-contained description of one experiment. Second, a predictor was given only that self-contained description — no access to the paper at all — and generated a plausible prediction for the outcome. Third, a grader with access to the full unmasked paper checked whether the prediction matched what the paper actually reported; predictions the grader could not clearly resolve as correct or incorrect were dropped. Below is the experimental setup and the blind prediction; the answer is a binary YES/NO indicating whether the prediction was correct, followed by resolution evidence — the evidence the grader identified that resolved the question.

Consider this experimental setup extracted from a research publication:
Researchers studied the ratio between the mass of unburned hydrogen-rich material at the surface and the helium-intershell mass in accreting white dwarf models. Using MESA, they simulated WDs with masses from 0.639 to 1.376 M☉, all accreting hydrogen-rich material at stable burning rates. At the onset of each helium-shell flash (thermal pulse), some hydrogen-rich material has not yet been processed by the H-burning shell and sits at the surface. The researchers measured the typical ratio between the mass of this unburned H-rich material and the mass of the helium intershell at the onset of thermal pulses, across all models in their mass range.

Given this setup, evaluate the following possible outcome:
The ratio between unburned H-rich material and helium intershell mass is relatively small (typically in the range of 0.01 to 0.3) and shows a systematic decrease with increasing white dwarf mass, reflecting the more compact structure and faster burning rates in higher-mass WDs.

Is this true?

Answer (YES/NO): NO